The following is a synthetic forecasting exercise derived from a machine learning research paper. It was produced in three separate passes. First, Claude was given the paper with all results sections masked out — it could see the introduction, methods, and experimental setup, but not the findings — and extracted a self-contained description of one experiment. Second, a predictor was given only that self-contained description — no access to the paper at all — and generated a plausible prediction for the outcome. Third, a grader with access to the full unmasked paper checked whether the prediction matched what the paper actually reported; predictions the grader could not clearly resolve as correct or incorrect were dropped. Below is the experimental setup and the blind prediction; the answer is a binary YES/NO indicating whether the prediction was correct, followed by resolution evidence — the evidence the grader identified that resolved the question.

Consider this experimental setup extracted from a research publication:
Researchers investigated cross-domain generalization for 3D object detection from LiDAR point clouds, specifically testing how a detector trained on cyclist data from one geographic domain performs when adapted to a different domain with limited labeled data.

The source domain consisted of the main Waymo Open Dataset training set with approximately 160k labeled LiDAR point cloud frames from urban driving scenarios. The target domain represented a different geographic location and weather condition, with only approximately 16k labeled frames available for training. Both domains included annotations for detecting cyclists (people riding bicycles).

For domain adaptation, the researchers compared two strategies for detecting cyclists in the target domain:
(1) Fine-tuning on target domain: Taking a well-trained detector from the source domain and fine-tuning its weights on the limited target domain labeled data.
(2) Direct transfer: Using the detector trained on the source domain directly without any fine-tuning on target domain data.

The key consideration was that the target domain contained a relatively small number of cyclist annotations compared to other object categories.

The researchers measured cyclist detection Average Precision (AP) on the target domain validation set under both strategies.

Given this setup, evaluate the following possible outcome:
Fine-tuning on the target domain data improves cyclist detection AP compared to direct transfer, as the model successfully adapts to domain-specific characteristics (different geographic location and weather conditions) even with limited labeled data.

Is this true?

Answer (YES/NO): NO